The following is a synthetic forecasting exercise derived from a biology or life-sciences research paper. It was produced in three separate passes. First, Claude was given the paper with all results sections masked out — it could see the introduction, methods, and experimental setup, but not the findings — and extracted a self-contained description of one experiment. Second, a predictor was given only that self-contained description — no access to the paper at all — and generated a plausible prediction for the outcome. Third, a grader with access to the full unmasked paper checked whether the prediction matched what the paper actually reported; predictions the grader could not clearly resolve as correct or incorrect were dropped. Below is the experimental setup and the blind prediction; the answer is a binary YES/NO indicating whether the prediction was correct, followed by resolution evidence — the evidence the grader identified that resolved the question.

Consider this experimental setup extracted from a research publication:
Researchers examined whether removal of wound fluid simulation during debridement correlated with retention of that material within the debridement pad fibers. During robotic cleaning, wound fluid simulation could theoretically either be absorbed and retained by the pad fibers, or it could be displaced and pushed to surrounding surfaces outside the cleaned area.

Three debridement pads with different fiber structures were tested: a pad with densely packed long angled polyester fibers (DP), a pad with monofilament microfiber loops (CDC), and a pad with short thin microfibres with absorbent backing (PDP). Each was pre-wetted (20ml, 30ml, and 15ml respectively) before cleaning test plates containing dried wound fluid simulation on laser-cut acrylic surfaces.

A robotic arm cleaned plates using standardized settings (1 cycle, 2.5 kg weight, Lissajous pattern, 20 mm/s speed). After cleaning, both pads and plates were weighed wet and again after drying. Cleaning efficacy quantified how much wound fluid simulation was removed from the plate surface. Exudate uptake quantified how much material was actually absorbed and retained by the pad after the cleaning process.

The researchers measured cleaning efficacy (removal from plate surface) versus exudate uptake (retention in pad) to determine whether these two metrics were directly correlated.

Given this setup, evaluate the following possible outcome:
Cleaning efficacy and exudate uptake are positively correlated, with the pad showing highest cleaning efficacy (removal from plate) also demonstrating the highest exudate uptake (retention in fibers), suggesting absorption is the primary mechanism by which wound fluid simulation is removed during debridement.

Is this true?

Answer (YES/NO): NO